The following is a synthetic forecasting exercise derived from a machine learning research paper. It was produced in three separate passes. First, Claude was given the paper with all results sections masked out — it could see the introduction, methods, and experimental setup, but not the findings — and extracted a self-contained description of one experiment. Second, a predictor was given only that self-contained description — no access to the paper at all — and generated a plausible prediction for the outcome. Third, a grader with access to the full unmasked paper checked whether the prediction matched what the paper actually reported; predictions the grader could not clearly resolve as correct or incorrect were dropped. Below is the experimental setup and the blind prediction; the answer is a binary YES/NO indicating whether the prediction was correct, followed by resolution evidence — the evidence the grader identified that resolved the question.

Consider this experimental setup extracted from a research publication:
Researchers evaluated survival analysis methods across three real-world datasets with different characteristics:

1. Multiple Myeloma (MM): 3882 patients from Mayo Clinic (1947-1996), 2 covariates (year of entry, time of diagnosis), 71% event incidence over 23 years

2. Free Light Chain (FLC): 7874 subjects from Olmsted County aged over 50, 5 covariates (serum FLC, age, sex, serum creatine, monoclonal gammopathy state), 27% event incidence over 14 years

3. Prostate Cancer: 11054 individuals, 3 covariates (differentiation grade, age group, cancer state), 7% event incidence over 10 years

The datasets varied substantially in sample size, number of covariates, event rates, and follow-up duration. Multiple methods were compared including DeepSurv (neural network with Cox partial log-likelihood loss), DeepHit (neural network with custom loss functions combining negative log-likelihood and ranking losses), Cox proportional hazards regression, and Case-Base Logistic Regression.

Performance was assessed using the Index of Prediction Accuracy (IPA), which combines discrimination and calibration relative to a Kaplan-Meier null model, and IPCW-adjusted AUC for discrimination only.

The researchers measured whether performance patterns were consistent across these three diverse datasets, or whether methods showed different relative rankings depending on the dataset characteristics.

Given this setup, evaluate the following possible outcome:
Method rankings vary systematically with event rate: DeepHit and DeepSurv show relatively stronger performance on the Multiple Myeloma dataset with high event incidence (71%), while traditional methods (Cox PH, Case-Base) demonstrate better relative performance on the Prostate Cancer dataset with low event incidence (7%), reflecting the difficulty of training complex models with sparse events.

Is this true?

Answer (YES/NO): NO